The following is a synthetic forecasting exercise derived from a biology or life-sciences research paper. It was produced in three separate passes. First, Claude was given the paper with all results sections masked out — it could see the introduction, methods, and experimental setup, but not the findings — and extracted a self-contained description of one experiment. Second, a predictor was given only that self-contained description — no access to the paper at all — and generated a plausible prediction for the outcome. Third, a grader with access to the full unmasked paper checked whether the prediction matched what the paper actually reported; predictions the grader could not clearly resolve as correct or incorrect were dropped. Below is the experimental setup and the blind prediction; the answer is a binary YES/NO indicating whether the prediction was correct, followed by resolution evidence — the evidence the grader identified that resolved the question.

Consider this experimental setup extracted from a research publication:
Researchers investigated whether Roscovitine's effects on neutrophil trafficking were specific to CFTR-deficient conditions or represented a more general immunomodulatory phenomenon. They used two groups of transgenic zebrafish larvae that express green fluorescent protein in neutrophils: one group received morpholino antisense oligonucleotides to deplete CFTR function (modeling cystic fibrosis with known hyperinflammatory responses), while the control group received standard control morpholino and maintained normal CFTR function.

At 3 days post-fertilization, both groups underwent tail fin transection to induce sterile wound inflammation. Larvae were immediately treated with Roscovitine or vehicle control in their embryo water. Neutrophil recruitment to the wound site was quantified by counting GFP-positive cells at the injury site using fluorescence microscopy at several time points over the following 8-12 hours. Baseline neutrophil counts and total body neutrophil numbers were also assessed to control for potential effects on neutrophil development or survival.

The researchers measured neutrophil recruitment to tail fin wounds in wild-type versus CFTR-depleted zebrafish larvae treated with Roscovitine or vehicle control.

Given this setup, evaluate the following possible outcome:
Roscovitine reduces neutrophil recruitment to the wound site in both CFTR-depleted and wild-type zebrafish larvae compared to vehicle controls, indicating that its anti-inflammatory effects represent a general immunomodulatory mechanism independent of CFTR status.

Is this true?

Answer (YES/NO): YES